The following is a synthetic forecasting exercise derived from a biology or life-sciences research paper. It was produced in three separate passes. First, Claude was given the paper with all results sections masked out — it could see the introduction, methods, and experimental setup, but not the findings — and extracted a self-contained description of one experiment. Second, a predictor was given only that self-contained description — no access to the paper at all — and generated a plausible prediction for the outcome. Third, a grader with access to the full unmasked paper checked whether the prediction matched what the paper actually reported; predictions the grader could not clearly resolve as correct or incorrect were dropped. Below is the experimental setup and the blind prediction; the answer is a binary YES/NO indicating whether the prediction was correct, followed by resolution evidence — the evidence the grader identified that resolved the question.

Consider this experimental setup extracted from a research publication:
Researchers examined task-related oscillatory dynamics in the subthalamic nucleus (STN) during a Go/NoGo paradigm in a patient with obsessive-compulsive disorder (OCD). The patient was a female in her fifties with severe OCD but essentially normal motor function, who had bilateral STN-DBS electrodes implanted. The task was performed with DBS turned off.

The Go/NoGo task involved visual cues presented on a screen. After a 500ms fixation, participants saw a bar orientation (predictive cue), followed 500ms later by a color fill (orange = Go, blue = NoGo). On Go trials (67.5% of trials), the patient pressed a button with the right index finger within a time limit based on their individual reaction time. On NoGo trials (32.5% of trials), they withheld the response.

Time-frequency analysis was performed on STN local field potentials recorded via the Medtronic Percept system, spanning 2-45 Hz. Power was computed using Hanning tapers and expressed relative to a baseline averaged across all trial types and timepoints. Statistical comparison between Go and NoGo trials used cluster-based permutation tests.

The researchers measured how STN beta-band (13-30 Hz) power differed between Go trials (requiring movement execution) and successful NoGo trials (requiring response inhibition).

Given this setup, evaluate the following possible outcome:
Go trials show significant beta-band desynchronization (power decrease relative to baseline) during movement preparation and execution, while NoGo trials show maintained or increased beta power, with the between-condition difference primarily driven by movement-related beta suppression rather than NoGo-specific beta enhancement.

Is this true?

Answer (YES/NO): NO